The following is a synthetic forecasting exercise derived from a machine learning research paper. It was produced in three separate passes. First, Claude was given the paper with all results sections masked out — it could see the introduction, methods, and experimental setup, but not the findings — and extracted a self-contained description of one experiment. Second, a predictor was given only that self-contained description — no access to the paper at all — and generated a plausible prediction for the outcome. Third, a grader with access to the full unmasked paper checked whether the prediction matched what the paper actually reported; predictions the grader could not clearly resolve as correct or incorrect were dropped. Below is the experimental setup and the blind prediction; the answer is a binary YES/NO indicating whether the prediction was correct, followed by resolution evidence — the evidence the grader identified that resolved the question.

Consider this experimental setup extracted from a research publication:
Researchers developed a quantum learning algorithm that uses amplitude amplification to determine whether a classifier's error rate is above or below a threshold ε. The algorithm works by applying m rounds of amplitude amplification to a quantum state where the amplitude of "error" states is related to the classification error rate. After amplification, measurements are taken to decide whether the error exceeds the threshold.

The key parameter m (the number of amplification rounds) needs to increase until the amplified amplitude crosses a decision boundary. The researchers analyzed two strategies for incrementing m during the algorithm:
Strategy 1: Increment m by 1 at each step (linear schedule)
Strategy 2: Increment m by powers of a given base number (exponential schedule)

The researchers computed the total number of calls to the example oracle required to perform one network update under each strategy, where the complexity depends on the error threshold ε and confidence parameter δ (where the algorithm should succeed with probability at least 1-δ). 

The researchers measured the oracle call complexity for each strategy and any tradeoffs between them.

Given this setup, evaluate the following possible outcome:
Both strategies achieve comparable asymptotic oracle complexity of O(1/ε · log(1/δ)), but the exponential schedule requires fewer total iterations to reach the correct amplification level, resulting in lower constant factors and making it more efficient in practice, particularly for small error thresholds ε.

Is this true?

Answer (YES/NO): NO